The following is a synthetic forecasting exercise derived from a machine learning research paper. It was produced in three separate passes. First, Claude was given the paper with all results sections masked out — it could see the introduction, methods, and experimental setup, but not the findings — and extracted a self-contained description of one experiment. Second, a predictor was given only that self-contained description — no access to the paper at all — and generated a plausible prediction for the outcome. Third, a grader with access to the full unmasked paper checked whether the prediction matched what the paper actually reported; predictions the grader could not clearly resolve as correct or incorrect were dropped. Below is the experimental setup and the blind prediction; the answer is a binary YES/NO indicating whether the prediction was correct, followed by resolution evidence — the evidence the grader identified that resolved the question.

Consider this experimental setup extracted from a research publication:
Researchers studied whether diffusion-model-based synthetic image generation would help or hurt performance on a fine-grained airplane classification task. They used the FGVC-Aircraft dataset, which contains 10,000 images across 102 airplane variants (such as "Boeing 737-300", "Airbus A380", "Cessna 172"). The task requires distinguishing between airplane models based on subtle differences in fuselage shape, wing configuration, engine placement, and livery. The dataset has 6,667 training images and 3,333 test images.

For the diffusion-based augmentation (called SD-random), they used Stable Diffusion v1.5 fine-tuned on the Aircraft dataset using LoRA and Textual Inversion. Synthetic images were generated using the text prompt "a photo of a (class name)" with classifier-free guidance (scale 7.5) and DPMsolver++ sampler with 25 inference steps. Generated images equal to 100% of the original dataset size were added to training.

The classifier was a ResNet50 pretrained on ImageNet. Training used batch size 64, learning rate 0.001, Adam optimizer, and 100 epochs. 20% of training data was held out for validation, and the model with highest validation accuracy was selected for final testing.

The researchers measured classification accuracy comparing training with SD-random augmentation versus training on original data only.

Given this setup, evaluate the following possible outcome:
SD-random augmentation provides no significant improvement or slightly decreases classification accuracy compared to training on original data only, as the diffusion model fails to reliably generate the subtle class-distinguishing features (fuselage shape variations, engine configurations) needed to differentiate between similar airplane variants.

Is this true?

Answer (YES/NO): YES